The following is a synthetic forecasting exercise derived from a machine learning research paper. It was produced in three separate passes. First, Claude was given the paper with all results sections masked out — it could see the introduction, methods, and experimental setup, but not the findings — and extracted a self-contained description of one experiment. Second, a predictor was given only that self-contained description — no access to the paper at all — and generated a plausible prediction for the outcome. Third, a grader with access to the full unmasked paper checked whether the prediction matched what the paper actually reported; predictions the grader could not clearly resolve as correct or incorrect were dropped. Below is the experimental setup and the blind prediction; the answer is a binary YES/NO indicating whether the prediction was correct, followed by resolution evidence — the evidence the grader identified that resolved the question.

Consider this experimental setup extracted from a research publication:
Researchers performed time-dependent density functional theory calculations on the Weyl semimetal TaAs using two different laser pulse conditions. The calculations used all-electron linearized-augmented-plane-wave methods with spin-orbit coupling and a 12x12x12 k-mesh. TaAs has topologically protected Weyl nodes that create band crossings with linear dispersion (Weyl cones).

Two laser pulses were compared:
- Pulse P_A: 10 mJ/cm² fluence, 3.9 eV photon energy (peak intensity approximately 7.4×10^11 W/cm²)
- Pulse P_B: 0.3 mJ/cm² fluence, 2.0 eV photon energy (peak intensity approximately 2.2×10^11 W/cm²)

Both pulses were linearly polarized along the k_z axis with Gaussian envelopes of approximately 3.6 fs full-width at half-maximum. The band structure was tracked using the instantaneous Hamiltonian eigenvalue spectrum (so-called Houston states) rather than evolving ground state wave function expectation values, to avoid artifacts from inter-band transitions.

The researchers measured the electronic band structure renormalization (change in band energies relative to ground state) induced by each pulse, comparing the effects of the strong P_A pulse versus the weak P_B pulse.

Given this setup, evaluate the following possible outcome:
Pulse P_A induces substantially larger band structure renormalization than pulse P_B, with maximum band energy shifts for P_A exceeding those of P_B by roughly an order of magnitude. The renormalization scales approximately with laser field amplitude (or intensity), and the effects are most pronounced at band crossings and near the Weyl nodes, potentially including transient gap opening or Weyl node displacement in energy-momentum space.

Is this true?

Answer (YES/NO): NO